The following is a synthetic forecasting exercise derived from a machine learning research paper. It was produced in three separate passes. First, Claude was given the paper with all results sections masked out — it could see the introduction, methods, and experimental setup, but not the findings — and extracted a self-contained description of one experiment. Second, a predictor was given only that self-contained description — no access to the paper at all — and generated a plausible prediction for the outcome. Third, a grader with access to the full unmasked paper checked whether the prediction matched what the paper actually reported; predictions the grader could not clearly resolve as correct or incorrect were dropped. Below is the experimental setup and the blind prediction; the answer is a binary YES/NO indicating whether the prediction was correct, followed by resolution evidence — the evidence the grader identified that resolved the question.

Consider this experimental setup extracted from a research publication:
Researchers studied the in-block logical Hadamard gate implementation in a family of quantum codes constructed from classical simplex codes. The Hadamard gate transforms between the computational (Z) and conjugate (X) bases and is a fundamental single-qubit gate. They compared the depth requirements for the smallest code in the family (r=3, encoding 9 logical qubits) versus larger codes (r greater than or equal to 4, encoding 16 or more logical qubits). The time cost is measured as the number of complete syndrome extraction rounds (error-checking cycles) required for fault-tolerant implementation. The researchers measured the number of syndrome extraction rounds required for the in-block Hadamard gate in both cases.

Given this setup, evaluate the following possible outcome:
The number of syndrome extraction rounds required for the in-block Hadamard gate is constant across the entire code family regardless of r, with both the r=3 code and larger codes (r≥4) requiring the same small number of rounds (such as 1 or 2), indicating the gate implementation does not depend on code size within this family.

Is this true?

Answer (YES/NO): NO